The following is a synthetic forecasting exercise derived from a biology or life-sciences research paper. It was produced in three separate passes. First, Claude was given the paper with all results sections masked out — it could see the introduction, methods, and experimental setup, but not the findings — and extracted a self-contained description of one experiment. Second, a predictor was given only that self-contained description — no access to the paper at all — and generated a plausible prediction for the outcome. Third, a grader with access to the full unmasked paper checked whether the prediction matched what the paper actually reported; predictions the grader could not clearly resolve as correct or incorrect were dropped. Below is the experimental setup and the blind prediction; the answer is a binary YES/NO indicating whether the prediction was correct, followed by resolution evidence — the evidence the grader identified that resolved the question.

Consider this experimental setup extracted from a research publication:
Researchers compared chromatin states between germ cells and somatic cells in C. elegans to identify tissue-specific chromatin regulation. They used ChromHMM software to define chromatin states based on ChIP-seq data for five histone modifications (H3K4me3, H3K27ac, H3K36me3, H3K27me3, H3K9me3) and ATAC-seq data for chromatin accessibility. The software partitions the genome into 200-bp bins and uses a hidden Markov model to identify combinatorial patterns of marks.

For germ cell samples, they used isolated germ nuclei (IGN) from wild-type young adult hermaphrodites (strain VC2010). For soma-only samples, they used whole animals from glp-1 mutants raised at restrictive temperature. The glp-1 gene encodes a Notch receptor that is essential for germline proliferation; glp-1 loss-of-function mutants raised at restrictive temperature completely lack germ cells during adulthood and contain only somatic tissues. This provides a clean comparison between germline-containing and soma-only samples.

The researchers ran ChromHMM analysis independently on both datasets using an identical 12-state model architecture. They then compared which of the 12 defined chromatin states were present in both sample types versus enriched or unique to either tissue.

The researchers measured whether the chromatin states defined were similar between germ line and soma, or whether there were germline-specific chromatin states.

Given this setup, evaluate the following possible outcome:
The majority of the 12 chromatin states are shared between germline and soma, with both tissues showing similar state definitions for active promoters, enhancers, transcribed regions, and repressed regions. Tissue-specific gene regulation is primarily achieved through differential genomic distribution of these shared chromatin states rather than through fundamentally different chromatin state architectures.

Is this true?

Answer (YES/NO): NO